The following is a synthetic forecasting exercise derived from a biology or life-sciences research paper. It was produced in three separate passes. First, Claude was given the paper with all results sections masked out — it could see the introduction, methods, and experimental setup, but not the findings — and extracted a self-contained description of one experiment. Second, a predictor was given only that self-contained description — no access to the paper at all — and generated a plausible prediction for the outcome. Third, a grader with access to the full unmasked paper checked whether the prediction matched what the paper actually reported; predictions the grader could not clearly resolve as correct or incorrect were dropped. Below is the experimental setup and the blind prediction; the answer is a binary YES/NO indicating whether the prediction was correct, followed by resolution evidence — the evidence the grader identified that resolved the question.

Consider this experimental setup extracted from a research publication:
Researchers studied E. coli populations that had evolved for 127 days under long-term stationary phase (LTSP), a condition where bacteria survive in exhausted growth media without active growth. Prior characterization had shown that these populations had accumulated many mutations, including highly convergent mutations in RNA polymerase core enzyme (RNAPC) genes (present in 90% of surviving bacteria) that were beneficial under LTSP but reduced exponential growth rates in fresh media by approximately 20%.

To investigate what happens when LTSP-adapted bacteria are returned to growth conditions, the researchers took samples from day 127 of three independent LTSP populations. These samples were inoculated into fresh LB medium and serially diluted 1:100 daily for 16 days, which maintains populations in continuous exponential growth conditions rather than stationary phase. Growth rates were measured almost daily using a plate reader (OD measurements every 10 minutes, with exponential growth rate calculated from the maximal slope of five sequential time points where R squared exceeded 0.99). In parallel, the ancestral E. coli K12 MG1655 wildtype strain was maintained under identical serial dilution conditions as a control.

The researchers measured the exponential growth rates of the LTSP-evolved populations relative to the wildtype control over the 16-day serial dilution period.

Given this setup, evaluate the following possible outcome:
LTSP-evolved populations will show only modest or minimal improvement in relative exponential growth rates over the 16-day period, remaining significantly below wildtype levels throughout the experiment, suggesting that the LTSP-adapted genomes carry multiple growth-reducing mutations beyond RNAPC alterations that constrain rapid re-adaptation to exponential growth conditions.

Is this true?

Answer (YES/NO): NO